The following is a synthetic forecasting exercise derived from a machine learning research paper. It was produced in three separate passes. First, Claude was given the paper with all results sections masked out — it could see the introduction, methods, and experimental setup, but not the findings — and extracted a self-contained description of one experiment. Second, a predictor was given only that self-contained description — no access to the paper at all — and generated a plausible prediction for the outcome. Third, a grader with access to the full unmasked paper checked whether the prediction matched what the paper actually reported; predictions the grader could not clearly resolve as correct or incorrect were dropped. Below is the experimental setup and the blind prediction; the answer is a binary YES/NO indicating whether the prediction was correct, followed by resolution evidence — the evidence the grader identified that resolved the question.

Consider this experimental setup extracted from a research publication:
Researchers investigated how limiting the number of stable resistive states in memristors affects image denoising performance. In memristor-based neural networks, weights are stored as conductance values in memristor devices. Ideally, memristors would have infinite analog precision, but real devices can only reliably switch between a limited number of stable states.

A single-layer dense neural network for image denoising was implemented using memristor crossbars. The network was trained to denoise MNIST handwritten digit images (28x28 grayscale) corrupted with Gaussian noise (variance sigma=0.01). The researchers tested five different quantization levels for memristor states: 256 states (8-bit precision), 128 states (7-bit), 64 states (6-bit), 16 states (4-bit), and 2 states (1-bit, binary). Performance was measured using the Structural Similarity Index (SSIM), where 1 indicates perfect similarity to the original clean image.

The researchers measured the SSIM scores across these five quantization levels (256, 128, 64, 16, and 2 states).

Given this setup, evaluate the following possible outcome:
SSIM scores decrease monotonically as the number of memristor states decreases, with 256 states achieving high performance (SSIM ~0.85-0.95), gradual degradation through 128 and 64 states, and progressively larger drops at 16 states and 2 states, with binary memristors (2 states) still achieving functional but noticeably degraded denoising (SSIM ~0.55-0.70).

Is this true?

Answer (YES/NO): NO